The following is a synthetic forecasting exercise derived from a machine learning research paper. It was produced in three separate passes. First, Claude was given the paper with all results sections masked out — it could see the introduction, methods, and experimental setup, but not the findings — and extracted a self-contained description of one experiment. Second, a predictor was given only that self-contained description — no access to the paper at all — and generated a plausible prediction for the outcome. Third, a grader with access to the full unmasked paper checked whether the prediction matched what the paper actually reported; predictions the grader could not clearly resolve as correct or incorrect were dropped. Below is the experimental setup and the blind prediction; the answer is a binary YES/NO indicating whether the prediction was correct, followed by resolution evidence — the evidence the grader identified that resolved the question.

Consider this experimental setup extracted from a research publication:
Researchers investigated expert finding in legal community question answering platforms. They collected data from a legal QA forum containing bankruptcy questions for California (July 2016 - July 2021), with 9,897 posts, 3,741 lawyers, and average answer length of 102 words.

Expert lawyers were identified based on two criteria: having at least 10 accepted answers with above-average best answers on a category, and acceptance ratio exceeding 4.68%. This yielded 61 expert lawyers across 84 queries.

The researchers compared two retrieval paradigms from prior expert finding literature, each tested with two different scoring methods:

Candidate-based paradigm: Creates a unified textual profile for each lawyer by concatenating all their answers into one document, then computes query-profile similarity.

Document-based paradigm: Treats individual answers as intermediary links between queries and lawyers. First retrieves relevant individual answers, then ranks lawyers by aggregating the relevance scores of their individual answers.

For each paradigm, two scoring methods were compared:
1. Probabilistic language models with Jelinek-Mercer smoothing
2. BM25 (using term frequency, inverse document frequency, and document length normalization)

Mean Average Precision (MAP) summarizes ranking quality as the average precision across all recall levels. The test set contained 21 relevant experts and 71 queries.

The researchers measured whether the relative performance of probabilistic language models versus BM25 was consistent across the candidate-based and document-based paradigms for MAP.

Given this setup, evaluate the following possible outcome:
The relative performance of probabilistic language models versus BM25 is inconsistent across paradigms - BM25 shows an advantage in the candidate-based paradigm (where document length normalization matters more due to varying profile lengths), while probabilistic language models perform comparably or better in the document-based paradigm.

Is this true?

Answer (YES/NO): NO